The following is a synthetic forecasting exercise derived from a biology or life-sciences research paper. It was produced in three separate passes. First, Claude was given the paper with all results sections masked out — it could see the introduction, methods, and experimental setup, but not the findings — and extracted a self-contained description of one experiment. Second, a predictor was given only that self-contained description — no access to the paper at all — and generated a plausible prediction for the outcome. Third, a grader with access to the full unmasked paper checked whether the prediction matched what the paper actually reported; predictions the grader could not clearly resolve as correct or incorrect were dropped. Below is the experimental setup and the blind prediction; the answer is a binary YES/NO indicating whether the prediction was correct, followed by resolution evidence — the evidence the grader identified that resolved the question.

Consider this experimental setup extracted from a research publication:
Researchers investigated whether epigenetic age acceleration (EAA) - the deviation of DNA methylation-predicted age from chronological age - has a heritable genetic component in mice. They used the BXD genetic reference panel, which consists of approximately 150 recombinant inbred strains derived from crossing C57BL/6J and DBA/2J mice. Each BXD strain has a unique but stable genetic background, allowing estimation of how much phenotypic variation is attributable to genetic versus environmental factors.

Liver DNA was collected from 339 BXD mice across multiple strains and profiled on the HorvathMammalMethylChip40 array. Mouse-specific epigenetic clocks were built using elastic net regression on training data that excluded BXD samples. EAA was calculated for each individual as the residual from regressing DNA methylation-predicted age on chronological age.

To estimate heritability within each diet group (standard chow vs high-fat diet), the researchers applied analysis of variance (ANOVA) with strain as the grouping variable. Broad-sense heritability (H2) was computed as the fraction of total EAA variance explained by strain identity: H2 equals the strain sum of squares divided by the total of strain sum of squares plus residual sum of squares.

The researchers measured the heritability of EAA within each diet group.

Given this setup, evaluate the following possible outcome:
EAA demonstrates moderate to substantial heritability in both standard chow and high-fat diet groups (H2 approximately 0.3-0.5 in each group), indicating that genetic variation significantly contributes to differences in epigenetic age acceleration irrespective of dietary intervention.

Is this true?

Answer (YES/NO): YES